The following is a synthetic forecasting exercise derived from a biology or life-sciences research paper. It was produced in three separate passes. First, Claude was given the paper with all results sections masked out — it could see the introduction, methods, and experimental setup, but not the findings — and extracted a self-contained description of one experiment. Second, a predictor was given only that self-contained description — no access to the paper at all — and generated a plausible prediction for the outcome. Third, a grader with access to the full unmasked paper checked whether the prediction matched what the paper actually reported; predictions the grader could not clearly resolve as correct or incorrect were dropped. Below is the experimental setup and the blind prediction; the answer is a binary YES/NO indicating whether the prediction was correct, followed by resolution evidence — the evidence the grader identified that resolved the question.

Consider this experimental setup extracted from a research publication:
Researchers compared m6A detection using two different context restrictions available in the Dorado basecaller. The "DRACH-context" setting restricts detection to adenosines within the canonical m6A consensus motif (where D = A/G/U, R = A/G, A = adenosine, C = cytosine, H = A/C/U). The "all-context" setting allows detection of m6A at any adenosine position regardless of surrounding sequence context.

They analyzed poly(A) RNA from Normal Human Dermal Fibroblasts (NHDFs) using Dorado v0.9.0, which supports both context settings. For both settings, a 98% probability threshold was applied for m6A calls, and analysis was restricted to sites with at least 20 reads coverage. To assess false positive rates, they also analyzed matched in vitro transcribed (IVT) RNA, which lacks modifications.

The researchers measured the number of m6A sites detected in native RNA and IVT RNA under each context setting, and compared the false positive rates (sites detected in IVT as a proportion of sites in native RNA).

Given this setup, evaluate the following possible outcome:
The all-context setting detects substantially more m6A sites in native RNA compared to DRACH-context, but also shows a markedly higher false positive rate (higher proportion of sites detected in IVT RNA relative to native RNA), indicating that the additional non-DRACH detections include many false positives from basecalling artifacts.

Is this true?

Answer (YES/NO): NO